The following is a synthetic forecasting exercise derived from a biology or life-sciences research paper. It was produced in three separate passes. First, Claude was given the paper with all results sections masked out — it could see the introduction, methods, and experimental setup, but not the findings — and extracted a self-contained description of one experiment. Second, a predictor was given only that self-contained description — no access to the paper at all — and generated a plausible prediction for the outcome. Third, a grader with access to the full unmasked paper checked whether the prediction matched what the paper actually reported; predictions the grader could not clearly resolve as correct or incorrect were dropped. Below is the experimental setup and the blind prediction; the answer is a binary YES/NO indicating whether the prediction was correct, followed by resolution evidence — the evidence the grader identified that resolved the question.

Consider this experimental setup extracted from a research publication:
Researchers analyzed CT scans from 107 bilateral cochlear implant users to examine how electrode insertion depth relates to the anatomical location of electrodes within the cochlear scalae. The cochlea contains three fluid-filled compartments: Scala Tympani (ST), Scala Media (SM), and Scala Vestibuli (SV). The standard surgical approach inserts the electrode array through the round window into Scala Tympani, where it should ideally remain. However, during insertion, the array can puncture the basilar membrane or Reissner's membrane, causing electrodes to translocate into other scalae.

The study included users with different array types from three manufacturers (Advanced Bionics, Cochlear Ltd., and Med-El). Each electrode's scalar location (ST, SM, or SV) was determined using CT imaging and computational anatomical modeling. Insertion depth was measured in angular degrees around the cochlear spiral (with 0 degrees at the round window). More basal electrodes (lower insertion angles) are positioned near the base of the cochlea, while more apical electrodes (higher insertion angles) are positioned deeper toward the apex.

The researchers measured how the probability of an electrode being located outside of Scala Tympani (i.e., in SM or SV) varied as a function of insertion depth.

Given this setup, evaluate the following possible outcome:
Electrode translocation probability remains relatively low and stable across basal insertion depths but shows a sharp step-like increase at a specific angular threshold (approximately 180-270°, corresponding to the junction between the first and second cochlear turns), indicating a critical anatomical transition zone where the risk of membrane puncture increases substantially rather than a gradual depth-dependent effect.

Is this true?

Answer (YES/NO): NO